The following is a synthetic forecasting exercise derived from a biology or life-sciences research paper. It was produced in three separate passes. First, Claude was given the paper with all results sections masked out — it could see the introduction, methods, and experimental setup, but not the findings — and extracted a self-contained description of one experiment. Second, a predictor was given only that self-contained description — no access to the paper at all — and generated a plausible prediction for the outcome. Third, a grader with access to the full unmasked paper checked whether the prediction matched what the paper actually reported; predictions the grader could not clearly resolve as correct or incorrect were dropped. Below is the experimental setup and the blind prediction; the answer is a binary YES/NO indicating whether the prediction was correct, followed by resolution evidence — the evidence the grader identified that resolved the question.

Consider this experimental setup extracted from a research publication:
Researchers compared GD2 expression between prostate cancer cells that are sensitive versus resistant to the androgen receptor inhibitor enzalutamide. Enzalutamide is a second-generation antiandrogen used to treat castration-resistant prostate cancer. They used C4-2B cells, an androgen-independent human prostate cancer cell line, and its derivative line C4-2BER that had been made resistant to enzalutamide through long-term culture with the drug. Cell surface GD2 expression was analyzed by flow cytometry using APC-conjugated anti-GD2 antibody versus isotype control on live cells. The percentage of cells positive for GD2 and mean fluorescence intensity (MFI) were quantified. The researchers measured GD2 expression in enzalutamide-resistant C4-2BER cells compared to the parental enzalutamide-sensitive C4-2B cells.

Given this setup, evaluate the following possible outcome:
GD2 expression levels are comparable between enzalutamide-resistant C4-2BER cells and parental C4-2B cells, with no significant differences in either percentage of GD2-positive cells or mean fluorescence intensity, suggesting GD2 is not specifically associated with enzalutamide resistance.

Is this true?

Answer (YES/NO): NO